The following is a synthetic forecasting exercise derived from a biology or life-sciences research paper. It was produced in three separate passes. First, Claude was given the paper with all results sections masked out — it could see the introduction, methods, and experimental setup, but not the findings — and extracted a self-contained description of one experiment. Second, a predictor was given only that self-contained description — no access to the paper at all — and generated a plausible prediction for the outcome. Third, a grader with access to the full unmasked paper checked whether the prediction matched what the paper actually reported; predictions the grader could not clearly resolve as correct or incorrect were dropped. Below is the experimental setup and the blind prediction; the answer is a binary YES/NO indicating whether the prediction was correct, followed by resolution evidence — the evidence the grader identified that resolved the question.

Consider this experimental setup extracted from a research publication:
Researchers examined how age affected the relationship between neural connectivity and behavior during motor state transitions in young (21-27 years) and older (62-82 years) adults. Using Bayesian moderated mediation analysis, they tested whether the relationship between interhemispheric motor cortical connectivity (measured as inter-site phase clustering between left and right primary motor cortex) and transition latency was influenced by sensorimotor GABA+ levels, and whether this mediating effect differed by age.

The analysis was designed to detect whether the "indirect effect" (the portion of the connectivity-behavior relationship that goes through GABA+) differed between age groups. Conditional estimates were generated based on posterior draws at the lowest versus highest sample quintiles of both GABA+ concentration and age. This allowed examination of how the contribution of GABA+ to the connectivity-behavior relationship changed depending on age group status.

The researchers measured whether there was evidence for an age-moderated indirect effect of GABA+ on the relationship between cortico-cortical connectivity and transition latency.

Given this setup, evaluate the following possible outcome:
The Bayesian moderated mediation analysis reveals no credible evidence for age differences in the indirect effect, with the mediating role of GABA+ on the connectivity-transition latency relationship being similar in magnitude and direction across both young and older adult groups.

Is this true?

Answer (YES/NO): NO